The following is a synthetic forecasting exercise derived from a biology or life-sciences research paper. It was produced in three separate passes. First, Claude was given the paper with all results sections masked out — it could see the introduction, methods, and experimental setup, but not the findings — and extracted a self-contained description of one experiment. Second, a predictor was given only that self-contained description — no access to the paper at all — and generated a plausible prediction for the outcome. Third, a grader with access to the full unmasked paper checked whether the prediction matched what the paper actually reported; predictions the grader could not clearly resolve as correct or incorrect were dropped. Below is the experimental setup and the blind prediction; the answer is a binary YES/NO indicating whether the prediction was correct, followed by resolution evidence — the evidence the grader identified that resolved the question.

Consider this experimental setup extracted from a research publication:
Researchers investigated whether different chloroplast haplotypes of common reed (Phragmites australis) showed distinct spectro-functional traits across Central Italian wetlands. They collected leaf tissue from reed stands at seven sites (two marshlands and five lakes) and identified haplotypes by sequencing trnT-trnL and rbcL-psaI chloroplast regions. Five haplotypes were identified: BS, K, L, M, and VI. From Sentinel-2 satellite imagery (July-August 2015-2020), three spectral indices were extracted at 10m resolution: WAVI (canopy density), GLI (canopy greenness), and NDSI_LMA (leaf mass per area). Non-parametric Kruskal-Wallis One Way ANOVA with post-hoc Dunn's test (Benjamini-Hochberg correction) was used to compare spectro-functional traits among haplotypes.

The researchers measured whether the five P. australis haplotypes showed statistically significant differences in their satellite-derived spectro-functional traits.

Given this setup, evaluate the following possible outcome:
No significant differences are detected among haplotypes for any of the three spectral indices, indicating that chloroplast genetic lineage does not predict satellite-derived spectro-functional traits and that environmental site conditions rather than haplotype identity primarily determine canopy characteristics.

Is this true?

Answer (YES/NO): NO